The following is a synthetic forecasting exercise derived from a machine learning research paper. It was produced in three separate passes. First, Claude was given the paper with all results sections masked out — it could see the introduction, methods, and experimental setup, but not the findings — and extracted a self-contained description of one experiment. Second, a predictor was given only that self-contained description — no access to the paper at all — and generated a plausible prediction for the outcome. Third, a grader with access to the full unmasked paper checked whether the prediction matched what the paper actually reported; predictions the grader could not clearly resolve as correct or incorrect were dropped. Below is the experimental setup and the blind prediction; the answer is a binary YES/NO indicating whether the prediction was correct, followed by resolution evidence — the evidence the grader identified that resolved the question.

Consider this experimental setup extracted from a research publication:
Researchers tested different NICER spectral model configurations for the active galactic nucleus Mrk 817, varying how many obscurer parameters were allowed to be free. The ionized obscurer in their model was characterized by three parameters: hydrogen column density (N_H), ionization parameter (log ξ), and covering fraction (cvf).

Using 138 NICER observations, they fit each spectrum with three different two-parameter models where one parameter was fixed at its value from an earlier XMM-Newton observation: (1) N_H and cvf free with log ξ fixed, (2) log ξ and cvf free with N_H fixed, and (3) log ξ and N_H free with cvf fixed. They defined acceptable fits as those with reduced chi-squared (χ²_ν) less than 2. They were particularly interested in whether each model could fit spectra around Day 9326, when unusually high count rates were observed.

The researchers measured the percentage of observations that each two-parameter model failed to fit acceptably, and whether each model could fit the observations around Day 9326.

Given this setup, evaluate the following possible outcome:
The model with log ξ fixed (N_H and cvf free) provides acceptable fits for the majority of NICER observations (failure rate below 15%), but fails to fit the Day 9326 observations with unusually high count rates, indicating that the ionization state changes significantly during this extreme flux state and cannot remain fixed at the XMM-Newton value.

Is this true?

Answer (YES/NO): YES